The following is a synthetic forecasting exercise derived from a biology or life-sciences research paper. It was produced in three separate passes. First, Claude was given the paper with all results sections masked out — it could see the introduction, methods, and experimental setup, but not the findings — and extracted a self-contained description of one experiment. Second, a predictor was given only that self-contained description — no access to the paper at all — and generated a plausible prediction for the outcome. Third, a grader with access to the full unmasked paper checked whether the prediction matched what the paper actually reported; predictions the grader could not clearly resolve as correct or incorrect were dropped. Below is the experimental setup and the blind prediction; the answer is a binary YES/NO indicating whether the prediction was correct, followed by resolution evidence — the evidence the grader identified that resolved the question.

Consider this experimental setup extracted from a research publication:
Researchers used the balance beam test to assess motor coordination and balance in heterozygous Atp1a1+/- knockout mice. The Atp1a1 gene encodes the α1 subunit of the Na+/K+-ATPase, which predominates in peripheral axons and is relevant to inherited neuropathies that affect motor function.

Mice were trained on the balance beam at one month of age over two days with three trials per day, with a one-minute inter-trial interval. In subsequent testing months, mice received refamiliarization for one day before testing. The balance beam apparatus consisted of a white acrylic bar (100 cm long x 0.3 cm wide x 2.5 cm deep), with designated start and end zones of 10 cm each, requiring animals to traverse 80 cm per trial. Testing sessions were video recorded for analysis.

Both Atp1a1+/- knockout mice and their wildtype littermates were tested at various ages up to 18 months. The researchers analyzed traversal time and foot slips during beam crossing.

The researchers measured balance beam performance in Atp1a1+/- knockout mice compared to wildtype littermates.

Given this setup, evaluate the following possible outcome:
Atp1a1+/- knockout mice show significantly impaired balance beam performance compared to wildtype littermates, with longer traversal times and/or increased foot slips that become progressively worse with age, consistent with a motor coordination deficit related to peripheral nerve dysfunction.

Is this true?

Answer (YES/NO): NO